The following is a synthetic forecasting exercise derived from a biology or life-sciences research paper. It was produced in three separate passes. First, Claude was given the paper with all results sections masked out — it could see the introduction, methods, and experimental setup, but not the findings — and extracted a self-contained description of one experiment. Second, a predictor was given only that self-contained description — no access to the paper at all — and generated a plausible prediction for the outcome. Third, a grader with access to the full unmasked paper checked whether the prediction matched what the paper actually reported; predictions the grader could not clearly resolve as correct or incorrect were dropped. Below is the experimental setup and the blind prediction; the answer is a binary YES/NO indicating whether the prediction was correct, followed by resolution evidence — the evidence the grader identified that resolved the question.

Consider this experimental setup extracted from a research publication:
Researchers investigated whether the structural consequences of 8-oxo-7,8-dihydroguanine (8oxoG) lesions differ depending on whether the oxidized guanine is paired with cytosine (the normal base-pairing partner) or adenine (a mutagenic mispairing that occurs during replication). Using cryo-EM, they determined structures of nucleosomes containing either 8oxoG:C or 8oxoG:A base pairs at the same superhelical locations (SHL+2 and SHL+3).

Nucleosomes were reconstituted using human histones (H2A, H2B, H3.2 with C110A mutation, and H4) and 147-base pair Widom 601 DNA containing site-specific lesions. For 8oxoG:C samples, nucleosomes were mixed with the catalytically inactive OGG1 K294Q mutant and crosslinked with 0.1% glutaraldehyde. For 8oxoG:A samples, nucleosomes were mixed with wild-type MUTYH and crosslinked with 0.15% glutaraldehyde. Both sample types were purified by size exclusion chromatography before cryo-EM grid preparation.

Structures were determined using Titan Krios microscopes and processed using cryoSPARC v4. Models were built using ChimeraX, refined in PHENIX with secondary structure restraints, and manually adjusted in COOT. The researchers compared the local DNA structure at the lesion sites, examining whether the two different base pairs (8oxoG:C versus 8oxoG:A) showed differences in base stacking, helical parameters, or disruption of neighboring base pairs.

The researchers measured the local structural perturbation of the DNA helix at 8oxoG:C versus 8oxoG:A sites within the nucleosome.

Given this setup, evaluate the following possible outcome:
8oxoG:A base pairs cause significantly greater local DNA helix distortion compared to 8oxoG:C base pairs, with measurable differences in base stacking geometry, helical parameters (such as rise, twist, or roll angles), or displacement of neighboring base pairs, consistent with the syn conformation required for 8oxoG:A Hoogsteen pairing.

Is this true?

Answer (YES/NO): YES